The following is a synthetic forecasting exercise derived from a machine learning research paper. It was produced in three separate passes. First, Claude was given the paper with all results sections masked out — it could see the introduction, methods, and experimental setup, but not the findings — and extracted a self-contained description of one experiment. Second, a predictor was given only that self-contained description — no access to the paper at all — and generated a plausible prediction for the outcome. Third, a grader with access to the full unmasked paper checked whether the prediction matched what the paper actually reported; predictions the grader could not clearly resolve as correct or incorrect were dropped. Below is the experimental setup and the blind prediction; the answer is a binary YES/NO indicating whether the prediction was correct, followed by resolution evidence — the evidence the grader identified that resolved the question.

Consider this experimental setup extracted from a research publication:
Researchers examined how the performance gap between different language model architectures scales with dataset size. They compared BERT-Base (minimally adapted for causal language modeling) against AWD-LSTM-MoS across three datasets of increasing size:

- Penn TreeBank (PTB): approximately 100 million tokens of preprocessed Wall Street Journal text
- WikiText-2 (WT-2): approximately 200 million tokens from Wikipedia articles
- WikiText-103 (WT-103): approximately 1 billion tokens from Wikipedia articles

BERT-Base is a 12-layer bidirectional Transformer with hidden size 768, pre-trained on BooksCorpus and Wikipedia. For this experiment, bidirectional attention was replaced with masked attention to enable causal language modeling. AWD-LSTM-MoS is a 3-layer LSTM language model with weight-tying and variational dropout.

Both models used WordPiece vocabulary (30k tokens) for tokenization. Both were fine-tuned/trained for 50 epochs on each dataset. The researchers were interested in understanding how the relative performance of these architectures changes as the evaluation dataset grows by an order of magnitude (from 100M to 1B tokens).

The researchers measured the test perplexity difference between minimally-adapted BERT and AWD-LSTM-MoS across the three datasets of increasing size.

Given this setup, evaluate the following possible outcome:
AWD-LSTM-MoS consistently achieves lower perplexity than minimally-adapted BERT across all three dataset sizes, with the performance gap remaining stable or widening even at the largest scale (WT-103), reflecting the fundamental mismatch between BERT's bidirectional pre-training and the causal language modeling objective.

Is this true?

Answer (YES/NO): YES